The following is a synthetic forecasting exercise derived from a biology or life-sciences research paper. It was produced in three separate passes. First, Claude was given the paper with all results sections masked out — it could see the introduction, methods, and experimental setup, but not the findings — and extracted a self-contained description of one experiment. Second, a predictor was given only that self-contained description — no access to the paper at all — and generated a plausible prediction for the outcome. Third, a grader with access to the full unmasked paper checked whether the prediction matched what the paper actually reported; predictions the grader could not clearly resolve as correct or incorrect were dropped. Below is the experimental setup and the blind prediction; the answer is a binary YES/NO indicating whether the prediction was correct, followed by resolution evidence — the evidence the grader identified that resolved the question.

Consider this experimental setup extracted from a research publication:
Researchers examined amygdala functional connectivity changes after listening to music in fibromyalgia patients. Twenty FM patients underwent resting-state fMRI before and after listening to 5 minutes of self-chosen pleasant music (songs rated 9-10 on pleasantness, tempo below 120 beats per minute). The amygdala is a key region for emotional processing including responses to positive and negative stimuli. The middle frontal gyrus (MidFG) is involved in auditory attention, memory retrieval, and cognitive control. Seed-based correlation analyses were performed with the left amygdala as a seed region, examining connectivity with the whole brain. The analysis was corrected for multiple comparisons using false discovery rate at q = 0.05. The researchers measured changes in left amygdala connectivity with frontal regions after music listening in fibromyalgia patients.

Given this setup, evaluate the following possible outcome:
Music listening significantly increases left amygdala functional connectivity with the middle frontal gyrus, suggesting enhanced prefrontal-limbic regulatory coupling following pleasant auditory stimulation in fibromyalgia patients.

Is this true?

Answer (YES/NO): YES